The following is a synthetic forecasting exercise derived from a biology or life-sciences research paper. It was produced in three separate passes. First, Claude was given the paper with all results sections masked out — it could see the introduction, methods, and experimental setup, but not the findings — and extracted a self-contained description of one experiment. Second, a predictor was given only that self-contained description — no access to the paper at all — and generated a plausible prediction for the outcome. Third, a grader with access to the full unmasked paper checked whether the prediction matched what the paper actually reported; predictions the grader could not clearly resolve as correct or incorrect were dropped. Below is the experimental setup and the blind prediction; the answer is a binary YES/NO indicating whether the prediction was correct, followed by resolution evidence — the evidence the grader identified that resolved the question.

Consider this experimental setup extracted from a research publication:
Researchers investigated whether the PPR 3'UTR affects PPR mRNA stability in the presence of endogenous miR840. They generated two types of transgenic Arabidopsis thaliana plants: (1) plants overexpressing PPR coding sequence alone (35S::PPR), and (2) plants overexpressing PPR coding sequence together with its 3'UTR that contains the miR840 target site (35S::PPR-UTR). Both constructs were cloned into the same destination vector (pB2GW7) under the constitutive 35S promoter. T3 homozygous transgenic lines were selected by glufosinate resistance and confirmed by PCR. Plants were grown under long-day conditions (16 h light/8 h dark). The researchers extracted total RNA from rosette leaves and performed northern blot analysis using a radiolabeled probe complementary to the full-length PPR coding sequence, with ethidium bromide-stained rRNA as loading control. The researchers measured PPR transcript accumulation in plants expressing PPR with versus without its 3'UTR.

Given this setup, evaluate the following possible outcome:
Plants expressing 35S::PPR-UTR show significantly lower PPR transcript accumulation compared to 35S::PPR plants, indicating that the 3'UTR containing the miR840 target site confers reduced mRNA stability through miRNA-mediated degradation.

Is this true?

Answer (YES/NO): YES